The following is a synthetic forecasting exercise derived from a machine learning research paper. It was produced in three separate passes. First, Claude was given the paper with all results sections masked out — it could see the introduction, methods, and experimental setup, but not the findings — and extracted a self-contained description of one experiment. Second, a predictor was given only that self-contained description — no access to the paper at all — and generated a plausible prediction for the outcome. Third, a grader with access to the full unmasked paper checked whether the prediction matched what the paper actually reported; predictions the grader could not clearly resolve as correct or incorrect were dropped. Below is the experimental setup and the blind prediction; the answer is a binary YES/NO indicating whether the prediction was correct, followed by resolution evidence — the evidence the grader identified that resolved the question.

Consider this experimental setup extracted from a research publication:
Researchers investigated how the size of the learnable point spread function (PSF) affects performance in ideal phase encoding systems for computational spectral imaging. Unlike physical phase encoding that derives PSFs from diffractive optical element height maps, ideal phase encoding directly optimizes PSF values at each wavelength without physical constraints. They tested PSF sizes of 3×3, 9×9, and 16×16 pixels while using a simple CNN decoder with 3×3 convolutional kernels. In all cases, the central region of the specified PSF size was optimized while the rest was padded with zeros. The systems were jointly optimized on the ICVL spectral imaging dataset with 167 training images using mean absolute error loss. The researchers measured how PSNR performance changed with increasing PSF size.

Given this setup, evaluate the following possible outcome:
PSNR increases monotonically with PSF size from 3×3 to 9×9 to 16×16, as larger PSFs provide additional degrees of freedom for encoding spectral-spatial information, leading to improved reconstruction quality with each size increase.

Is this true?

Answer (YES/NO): NO